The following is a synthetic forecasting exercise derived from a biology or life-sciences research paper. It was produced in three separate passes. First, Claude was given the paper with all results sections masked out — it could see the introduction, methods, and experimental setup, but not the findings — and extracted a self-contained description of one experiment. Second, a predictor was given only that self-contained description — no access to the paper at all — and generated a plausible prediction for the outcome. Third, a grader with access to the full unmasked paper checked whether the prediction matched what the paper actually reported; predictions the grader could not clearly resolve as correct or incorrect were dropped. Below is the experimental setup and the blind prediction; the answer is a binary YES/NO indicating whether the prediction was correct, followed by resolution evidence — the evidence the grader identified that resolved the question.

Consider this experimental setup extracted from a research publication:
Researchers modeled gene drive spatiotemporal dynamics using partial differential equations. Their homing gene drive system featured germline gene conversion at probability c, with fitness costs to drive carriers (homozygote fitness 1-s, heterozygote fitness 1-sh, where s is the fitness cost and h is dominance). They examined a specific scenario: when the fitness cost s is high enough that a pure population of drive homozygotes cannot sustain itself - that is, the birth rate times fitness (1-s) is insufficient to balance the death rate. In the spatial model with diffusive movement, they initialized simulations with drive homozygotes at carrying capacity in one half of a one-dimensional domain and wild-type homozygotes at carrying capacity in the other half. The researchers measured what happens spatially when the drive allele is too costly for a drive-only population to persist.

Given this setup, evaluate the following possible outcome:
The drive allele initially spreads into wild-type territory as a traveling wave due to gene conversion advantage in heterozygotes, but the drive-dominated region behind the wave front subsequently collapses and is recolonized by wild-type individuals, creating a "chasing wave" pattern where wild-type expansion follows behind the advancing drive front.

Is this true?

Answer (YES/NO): NO